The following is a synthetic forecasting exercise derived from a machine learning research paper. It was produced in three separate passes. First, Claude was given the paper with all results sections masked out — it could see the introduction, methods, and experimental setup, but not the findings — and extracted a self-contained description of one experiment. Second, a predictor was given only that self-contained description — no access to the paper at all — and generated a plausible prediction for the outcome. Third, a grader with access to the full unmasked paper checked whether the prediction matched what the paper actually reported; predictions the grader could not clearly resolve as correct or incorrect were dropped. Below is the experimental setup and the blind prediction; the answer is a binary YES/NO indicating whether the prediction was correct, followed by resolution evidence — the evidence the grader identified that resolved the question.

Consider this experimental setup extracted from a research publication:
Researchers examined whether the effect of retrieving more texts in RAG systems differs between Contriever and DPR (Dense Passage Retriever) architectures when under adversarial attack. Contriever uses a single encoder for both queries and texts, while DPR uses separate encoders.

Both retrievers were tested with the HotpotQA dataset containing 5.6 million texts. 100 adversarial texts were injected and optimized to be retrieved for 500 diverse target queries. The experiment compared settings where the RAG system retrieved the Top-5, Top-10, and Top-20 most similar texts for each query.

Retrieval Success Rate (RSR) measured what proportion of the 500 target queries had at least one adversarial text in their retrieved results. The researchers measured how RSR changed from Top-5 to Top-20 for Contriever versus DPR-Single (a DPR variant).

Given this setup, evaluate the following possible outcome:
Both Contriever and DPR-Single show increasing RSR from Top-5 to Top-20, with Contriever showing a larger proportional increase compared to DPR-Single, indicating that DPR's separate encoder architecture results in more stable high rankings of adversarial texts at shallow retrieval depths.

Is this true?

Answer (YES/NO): NO